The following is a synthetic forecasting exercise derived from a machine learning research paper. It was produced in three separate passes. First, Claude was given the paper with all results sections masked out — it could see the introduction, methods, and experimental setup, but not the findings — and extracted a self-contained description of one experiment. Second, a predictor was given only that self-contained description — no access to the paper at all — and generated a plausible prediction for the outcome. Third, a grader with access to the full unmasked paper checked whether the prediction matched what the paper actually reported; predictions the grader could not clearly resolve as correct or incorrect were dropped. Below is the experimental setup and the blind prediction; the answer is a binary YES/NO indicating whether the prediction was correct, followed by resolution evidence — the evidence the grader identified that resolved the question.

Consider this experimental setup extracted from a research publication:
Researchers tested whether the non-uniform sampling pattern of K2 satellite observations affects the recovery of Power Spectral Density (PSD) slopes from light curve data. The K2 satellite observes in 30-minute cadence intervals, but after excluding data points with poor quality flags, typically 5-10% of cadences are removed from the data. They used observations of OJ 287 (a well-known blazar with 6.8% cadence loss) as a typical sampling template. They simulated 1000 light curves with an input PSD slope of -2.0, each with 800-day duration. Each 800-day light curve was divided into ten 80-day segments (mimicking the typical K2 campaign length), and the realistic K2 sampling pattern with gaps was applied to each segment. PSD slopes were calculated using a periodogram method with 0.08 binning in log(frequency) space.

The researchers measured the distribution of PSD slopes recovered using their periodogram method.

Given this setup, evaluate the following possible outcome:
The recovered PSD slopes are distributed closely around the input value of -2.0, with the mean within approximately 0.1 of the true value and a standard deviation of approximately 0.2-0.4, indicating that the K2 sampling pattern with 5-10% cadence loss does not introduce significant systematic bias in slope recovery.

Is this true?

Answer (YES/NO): YES